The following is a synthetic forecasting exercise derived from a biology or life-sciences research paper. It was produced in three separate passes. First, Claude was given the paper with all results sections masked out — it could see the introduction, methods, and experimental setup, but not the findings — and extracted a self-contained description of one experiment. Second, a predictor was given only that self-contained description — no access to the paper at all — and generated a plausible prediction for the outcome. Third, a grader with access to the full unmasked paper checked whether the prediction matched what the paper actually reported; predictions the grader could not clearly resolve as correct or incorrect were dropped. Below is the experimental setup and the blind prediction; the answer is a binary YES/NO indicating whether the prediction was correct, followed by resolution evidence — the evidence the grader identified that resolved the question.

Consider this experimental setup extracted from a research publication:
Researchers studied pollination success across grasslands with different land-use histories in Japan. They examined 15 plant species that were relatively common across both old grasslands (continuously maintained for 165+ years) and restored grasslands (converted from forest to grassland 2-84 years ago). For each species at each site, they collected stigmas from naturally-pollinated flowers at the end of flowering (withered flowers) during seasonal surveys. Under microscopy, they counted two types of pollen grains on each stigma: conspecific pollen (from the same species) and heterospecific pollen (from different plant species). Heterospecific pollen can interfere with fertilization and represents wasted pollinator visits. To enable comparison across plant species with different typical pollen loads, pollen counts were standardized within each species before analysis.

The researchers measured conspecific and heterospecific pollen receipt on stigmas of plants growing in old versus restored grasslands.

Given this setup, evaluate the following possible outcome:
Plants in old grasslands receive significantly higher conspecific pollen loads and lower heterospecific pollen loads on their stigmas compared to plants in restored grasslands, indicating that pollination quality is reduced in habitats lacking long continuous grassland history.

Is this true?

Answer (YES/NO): YES